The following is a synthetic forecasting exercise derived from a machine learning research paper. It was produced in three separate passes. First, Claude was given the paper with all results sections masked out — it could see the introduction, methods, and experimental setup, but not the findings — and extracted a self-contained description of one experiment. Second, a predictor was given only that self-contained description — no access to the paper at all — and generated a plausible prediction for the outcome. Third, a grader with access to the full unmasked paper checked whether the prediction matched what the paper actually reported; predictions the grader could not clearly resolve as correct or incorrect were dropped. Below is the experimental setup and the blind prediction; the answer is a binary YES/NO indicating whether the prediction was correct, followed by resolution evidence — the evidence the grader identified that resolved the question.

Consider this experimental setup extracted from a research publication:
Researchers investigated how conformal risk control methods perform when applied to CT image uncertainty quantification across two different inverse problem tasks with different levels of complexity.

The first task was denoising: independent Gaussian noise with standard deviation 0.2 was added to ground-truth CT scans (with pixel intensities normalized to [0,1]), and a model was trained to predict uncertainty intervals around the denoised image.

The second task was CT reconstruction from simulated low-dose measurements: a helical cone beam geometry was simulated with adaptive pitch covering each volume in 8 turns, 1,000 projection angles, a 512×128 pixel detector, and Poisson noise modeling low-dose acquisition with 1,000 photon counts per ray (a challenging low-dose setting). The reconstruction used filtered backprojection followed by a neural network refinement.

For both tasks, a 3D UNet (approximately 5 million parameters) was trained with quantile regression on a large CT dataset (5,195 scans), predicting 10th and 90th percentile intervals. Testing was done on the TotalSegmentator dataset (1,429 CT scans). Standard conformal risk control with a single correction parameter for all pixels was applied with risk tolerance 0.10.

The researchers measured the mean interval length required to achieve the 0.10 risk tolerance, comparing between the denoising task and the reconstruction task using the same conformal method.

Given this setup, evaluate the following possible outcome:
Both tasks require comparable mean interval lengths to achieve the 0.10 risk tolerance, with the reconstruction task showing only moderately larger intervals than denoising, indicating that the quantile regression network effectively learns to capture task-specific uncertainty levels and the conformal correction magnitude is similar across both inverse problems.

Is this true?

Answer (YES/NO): NO